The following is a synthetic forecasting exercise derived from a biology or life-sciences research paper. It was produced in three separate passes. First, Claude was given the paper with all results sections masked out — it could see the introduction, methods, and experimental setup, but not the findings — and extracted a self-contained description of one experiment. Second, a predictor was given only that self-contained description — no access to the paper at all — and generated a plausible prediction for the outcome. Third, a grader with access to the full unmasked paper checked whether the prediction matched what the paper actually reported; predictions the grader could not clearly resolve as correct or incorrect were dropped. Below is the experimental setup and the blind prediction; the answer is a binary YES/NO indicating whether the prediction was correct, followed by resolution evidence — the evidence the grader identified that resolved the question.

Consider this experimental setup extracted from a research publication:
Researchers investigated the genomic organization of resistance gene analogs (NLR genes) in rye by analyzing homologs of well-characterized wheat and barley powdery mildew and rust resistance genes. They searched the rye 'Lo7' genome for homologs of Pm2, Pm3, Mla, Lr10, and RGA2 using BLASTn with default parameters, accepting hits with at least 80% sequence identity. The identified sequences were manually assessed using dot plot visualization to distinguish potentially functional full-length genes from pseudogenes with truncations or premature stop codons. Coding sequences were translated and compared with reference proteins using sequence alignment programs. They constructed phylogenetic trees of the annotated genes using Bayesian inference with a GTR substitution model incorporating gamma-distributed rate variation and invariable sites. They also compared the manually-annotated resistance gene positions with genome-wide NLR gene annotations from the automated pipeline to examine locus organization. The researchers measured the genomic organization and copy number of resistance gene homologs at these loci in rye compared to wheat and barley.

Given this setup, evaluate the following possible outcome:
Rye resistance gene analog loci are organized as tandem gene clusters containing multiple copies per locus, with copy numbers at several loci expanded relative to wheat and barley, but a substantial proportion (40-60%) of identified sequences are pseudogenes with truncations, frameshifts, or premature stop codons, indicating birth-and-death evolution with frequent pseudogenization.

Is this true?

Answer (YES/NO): NO